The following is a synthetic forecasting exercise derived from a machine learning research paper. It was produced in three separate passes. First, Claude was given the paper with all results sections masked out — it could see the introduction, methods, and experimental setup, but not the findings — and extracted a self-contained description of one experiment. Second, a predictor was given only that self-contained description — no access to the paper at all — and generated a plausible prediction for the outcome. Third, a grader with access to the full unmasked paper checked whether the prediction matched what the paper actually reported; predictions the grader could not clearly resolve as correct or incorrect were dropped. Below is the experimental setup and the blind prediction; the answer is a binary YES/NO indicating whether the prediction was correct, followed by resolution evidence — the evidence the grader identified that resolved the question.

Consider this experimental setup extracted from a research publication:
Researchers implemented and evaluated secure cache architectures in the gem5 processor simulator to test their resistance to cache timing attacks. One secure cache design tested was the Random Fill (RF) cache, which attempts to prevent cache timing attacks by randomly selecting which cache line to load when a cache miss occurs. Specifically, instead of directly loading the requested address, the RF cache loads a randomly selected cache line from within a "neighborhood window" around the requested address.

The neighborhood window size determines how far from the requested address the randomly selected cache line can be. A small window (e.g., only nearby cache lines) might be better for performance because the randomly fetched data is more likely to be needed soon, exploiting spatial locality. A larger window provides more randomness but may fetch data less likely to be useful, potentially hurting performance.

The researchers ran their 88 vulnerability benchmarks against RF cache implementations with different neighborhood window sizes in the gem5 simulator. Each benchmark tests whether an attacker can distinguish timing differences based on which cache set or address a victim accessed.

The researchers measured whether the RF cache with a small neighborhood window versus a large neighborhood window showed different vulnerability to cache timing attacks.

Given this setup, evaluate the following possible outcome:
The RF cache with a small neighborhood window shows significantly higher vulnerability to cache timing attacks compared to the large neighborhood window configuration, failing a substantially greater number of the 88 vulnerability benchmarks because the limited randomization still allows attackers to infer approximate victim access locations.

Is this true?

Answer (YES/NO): YES